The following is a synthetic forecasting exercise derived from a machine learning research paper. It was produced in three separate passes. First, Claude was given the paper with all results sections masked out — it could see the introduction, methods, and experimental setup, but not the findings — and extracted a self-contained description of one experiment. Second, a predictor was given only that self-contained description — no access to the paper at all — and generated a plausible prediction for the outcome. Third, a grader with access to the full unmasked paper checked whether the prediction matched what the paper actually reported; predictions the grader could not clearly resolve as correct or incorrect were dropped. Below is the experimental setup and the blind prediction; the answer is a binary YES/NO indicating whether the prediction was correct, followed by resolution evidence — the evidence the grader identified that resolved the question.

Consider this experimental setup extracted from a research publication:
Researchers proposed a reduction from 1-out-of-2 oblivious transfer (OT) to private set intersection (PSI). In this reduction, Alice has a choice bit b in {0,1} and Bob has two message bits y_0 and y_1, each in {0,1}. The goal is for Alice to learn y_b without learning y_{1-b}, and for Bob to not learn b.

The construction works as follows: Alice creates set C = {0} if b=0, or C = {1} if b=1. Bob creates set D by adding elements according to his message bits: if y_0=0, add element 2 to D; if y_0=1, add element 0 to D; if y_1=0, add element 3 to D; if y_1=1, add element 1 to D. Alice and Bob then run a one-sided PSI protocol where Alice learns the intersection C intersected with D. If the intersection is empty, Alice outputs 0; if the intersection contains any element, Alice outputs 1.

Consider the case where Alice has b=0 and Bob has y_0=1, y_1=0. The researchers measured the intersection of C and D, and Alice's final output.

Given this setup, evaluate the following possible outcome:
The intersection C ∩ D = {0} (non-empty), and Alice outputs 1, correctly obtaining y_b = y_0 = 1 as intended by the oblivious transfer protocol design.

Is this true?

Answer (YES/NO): YES